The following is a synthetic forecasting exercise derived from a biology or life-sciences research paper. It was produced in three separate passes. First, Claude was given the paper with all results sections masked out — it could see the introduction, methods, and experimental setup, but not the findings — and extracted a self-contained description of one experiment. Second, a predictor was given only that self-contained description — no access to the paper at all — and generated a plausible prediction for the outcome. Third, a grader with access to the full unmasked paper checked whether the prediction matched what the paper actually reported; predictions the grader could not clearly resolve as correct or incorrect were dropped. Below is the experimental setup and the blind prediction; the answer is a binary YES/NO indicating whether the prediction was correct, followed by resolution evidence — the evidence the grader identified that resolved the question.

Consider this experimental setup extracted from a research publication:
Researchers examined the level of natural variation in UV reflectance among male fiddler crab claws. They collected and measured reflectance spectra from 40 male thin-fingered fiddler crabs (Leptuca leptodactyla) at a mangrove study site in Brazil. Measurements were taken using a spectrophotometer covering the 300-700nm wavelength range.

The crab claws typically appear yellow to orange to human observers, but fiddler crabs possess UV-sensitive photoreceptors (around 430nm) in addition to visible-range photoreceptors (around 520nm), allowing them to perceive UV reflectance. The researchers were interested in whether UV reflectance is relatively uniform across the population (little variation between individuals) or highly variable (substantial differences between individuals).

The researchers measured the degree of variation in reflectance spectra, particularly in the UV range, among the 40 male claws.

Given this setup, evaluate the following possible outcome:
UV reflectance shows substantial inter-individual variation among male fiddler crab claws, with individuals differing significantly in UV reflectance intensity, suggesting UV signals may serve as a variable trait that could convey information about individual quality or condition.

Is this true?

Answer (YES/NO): YES